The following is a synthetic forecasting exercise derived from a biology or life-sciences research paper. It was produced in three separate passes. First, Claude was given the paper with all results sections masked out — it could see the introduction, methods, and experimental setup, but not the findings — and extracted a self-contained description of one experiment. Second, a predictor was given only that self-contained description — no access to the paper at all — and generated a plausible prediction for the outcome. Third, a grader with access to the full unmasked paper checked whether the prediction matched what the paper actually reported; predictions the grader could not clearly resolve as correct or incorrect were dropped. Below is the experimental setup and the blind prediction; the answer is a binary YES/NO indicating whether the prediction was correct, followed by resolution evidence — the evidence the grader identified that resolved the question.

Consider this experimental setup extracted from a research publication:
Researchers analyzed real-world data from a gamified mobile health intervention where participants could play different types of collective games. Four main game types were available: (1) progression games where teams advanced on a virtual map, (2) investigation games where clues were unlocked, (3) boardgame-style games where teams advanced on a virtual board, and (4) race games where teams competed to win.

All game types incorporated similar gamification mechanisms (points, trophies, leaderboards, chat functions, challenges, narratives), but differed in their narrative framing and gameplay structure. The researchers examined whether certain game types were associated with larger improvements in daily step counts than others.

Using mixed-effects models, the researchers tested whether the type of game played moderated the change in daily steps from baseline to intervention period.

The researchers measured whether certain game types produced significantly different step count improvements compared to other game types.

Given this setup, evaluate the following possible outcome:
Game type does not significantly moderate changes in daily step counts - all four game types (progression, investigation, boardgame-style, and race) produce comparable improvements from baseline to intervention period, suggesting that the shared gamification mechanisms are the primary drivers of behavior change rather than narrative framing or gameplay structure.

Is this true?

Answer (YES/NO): NO